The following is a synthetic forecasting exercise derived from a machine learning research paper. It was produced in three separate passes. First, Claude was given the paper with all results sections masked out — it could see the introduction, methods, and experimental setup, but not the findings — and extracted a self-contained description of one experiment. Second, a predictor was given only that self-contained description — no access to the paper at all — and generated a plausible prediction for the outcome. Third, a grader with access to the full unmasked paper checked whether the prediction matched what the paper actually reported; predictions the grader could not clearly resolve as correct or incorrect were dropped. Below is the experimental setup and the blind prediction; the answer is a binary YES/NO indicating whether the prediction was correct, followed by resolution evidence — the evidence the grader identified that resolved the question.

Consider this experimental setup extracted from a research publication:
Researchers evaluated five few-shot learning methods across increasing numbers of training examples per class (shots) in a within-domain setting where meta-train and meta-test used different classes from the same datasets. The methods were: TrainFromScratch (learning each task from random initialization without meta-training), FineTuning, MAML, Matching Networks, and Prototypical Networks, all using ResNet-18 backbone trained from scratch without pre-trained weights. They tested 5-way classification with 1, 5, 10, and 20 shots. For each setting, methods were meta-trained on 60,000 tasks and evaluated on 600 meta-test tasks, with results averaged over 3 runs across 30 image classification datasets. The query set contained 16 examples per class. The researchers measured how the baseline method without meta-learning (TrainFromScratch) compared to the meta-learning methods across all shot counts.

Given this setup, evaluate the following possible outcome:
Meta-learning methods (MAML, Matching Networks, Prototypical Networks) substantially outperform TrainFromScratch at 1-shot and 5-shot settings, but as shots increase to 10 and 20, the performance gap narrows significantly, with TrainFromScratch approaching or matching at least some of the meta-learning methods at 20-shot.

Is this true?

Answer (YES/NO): NO